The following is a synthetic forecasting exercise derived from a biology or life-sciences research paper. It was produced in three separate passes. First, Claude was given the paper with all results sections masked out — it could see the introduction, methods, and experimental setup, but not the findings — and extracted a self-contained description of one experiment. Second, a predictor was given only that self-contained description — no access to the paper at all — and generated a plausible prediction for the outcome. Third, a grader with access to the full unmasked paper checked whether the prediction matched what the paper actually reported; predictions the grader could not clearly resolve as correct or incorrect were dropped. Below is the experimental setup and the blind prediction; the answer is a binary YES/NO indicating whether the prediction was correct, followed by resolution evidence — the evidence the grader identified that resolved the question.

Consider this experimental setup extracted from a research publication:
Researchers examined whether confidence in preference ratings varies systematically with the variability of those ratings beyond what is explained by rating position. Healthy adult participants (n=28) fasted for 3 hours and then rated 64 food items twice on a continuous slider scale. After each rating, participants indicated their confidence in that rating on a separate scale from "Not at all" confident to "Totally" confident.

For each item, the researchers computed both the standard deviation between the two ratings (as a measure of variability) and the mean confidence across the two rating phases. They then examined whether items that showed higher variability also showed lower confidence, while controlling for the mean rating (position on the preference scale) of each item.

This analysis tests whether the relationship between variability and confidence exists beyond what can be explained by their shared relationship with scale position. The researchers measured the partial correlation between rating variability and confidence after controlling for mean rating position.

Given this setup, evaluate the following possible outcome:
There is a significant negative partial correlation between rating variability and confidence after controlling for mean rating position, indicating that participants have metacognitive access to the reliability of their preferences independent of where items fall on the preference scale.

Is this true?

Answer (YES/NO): YES